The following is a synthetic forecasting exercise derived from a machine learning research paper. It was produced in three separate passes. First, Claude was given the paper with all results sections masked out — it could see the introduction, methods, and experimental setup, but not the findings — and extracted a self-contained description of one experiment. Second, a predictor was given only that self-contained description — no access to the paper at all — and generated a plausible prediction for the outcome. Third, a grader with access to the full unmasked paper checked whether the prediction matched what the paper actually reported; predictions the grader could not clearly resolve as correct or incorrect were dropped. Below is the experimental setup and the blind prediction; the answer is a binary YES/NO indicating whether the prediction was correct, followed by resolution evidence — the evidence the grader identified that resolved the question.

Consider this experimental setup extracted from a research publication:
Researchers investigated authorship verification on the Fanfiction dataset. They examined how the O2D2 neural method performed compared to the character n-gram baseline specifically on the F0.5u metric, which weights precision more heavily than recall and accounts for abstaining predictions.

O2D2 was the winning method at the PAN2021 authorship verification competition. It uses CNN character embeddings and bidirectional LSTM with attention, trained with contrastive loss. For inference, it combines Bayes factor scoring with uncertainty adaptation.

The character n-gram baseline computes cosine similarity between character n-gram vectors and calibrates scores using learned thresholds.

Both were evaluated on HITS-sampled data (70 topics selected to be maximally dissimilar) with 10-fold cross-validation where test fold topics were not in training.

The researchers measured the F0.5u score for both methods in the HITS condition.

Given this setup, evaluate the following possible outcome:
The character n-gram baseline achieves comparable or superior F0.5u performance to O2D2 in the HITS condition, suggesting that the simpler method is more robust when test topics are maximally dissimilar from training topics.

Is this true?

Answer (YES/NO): YES